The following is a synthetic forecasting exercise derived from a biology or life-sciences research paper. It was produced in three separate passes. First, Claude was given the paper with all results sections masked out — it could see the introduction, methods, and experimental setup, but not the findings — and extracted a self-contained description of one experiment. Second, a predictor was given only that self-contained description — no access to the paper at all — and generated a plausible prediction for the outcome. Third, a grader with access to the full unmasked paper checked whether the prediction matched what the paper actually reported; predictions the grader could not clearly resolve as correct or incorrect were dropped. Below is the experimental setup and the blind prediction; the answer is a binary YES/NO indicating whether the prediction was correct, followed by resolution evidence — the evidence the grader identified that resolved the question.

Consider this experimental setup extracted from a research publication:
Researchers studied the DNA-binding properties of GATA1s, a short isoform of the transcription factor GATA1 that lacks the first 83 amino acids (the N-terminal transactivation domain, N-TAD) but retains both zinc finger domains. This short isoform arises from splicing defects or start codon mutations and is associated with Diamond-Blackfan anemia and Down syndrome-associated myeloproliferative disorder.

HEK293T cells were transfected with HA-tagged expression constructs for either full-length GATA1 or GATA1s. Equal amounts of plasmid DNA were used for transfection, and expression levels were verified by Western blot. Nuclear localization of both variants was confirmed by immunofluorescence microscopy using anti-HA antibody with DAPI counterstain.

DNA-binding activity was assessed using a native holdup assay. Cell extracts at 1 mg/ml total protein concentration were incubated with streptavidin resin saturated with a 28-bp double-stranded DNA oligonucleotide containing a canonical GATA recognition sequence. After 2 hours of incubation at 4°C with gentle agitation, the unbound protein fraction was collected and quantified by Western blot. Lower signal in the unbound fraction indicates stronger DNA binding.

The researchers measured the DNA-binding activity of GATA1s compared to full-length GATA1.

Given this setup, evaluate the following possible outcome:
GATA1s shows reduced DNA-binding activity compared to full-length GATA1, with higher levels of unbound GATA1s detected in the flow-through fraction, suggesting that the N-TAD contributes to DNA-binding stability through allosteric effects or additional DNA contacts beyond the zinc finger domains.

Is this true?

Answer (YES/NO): NO